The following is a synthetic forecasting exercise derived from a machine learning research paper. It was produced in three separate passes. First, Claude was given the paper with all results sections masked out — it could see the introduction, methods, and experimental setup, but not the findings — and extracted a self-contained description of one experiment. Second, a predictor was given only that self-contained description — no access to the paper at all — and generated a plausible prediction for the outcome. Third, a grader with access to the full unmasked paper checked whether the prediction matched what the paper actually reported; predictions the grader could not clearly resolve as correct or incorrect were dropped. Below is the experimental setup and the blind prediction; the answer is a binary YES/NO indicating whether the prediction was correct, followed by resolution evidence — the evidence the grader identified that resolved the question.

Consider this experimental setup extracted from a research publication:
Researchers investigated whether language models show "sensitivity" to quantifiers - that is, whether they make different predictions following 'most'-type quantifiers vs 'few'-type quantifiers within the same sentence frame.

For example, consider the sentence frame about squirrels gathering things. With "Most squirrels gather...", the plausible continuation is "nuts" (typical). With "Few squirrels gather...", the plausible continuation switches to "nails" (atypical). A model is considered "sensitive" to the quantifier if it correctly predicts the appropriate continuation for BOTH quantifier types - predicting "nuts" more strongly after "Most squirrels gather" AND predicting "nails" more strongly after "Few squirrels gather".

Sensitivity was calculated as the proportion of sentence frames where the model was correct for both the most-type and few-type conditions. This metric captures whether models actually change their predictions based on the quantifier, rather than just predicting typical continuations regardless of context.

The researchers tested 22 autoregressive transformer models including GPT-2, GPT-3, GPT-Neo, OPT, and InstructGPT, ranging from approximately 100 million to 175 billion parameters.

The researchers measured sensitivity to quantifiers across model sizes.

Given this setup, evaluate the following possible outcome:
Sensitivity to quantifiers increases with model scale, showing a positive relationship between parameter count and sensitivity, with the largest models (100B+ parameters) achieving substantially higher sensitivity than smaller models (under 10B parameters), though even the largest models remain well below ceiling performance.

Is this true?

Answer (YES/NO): NO